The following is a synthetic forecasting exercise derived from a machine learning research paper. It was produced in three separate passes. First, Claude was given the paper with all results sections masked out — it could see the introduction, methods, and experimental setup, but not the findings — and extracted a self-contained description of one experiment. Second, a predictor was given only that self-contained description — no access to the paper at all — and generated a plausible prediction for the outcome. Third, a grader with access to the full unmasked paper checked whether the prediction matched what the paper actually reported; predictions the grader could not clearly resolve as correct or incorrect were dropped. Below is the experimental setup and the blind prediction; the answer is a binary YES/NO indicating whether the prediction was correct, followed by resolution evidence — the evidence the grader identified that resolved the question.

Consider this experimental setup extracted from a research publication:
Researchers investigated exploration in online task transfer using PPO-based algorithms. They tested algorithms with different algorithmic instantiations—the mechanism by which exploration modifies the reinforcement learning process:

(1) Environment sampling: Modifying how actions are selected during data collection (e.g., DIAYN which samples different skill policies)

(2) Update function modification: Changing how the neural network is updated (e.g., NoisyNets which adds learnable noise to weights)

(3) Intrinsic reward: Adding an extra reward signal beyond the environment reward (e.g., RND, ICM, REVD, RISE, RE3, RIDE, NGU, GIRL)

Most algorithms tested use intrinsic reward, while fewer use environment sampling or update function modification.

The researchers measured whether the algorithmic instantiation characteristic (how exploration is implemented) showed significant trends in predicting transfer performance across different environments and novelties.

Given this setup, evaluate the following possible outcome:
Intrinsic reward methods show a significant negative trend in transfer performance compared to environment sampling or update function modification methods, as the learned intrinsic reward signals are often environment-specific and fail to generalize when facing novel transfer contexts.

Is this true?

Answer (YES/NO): NO